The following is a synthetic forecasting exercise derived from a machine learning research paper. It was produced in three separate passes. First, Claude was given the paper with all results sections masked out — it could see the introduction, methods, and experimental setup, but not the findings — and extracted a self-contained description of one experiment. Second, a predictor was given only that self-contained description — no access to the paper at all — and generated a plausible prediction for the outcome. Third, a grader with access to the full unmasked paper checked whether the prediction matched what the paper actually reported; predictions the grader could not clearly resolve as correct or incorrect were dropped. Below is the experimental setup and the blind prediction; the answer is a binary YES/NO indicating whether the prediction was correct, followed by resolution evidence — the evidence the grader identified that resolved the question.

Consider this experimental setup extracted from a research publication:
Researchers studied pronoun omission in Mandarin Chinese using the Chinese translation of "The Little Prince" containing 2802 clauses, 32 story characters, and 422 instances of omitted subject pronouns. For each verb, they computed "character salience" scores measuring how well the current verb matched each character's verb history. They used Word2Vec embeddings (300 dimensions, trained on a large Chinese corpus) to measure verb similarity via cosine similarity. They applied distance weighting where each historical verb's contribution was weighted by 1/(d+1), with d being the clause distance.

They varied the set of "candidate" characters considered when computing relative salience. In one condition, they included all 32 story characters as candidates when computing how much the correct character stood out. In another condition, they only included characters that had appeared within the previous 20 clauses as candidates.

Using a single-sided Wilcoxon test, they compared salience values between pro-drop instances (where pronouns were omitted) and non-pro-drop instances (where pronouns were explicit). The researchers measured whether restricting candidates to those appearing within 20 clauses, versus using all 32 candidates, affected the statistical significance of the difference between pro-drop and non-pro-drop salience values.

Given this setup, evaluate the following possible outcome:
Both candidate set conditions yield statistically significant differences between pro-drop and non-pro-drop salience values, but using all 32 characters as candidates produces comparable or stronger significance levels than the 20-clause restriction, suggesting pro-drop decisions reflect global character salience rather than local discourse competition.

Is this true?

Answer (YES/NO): NO